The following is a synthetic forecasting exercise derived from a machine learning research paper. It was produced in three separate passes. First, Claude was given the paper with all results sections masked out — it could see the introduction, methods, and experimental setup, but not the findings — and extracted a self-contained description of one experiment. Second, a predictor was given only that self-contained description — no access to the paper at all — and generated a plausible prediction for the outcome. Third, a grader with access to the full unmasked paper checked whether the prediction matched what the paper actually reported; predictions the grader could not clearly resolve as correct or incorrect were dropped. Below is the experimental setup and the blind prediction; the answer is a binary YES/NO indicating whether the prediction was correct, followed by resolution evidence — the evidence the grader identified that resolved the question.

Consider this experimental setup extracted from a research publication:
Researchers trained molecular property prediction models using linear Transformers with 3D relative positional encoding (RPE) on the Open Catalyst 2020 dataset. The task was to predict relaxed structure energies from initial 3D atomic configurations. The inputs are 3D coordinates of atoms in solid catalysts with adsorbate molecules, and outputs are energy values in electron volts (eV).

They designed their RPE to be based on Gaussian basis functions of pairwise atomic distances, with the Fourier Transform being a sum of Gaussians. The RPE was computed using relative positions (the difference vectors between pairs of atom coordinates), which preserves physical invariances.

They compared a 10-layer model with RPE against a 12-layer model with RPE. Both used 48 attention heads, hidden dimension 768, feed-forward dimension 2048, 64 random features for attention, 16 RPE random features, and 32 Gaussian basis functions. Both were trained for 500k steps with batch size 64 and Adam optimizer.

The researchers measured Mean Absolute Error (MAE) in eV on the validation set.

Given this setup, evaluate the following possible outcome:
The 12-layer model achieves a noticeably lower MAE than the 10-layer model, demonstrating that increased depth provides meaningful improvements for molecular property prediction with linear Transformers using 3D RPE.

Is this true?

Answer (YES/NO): NO